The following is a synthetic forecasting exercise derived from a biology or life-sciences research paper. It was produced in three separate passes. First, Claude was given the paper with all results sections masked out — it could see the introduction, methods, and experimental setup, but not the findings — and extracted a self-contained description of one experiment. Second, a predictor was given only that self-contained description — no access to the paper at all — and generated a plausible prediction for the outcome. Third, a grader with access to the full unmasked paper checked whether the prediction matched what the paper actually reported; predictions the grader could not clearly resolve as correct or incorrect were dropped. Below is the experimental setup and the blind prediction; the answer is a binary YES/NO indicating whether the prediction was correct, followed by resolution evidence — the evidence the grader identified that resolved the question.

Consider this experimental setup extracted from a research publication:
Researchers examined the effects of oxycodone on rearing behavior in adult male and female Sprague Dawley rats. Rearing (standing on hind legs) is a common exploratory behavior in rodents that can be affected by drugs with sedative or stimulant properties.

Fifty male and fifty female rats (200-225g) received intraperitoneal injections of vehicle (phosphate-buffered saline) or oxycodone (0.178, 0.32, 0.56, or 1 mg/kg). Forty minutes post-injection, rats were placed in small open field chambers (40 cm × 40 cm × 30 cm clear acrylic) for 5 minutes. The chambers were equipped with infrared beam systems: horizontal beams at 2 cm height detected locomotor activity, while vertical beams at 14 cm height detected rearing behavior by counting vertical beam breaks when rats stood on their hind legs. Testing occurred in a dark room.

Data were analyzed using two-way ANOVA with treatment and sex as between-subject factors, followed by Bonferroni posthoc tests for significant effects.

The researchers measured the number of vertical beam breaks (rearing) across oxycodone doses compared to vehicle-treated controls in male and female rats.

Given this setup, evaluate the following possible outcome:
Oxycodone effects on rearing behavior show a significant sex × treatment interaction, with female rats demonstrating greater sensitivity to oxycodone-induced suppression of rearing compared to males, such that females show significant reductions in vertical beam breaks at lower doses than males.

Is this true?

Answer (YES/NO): NO